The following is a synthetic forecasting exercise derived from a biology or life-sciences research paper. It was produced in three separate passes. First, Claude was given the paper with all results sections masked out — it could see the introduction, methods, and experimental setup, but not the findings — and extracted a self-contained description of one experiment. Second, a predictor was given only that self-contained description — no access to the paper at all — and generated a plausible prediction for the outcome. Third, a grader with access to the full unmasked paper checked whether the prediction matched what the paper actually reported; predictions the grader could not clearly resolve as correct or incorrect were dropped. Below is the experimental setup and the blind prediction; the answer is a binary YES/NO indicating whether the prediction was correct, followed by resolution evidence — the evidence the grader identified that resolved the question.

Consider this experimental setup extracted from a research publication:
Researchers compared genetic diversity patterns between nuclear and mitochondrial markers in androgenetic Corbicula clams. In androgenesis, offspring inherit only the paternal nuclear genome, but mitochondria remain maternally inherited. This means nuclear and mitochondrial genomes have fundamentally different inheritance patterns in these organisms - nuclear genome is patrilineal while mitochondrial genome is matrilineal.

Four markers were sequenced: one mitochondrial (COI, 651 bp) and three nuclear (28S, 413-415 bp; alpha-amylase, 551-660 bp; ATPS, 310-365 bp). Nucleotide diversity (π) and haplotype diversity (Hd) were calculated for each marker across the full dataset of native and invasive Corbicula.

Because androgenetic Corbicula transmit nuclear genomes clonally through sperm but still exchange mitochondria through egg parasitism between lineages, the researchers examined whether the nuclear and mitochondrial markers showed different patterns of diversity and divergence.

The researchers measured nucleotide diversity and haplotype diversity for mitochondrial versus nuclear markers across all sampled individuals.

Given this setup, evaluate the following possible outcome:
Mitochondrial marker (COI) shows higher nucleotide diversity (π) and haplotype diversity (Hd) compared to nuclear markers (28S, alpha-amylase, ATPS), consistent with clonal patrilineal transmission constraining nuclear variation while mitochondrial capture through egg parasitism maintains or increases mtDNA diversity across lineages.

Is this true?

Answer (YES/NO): NO